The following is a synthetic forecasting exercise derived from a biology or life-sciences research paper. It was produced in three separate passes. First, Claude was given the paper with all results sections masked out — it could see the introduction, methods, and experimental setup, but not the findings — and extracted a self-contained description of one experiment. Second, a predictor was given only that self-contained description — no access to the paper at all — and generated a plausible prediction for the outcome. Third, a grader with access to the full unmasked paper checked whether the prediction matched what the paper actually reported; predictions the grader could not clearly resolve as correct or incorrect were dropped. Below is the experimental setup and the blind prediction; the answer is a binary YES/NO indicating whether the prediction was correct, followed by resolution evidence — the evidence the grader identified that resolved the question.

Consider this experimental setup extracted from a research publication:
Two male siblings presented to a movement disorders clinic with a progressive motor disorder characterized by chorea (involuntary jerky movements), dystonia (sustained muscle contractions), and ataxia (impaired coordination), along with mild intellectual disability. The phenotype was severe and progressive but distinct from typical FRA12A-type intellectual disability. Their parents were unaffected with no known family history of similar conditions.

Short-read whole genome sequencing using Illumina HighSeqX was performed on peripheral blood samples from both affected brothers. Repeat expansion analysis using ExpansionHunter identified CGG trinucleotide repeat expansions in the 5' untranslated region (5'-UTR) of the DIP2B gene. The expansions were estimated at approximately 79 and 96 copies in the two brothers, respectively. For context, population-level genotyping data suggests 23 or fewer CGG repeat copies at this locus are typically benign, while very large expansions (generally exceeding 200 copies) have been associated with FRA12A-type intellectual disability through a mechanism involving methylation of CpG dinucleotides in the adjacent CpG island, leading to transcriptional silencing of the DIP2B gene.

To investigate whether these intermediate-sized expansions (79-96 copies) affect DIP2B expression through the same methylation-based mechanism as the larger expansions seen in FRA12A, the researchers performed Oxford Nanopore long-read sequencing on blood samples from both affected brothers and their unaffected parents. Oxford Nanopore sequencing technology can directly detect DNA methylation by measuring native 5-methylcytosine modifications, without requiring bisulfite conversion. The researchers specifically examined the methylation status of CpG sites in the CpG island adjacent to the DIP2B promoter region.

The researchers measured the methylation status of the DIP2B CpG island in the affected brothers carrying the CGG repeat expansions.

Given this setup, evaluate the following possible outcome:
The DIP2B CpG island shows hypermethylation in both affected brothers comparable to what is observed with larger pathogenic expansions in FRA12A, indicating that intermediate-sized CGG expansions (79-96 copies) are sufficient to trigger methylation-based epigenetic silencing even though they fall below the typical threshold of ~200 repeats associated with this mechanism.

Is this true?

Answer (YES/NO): NO